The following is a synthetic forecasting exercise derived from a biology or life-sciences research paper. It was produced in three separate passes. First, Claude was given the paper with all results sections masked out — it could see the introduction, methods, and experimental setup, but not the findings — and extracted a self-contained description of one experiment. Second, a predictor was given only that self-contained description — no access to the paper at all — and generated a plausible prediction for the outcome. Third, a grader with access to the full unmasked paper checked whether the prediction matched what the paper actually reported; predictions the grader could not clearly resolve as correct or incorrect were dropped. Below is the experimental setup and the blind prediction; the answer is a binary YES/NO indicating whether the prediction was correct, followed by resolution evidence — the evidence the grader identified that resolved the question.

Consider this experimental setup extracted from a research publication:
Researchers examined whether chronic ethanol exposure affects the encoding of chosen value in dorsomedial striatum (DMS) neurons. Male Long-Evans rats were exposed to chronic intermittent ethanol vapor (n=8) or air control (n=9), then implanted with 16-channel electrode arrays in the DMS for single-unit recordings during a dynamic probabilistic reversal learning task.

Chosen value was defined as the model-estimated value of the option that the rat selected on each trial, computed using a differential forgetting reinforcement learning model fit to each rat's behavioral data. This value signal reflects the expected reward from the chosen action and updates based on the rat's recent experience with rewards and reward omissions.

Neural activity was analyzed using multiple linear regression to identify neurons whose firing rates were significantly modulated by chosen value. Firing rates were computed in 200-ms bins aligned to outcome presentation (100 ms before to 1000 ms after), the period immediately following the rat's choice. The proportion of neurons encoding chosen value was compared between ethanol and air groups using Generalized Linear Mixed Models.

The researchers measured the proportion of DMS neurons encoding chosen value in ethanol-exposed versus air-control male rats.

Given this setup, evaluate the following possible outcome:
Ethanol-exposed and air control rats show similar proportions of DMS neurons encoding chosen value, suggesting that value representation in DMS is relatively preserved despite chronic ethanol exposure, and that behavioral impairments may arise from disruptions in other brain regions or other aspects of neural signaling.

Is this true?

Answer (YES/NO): NO